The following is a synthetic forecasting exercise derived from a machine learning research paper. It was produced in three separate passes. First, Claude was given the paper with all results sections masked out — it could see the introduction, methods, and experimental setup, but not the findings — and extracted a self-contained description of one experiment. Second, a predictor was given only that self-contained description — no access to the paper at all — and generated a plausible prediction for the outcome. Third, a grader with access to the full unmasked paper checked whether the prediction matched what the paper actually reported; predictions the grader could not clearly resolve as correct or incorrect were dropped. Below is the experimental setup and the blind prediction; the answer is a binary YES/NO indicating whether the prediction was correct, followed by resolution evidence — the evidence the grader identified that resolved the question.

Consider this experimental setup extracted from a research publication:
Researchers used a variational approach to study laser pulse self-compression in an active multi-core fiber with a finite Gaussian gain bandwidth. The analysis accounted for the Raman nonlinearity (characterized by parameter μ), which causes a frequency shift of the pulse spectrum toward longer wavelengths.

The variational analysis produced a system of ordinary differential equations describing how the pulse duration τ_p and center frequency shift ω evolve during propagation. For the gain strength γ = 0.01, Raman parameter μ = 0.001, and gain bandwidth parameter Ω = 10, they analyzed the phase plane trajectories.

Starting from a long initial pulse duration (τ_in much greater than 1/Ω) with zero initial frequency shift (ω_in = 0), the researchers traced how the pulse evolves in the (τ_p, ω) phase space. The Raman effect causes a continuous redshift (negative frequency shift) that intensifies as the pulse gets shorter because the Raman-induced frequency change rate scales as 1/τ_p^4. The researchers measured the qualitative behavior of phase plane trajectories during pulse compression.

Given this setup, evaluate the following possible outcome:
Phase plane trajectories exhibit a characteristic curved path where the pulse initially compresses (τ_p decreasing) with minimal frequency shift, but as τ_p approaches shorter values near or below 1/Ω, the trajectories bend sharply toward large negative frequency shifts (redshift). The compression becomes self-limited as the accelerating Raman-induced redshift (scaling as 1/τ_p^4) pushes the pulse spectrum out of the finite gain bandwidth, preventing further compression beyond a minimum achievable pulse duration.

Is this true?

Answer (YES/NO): YES